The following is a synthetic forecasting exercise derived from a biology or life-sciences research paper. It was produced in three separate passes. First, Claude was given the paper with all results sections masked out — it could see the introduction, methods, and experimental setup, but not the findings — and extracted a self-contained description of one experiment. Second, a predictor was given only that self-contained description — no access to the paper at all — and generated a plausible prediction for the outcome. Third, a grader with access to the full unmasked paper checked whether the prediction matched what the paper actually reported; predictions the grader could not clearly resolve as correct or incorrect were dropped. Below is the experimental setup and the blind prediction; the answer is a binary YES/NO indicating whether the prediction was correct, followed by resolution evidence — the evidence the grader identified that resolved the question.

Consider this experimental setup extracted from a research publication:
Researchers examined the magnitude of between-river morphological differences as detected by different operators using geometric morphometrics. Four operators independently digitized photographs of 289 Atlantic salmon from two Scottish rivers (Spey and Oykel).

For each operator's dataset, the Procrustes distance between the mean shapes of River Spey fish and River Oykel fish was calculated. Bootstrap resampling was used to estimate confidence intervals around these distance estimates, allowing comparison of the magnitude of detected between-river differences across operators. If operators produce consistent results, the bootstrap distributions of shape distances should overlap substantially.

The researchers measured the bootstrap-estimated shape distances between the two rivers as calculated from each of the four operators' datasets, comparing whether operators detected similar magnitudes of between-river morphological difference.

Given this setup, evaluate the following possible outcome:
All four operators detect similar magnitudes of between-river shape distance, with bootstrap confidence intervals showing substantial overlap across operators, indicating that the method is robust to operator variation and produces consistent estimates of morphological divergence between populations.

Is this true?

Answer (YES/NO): YES